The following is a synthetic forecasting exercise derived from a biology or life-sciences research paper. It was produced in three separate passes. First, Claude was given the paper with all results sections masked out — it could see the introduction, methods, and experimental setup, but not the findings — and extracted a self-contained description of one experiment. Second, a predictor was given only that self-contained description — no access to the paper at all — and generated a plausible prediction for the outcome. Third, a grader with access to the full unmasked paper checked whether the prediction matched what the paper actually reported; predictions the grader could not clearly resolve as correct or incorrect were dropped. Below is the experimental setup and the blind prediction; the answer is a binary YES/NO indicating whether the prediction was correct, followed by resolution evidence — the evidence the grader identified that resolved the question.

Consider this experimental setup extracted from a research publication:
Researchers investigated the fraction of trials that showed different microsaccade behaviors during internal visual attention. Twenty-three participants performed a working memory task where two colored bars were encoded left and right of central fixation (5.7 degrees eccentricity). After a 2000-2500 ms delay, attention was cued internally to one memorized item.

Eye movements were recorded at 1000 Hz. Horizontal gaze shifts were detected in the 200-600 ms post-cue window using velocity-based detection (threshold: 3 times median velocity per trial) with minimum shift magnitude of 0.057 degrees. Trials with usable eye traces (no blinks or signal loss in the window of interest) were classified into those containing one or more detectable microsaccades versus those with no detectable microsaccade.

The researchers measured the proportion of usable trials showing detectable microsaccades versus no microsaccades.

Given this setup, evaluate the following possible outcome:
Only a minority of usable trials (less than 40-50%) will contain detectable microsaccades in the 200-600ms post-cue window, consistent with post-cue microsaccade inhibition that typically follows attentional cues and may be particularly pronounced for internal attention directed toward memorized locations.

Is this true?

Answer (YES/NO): NO